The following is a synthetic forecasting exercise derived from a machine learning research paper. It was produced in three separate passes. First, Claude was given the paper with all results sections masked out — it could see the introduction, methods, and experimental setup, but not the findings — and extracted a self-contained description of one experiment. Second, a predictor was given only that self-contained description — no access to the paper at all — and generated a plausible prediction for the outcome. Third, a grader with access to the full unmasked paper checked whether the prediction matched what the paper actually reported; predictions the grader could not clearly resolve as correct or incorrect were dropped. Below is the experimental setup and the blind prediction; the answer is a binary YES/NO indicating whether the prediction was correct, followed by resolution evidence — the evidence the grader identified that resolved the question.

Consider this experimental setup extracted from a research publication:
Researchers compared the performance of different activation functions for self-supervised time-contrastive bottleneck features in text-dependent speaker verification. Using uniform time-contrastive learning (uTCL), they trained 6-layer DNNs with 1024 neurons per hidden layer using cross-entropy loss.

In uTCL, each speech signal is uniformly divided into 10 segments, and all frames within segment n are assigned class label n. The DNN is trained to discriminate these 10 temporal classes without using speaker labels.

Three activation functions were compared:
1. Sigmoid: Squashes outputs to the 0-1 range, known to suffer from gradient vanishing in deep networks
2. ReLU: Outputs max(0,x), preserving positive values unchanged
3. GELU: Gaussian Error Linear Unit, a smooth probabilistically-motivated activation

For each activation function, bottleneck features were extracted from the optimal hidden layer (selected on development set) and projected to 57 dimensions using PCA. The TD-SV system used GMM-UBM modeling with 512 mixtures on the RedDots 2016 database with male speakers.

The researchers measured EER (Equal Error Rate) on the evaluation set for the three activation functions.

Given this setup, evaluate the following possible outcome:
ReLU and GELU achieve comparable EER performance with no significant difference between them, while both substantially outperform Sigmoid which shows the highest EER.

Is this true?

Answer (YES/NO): NO